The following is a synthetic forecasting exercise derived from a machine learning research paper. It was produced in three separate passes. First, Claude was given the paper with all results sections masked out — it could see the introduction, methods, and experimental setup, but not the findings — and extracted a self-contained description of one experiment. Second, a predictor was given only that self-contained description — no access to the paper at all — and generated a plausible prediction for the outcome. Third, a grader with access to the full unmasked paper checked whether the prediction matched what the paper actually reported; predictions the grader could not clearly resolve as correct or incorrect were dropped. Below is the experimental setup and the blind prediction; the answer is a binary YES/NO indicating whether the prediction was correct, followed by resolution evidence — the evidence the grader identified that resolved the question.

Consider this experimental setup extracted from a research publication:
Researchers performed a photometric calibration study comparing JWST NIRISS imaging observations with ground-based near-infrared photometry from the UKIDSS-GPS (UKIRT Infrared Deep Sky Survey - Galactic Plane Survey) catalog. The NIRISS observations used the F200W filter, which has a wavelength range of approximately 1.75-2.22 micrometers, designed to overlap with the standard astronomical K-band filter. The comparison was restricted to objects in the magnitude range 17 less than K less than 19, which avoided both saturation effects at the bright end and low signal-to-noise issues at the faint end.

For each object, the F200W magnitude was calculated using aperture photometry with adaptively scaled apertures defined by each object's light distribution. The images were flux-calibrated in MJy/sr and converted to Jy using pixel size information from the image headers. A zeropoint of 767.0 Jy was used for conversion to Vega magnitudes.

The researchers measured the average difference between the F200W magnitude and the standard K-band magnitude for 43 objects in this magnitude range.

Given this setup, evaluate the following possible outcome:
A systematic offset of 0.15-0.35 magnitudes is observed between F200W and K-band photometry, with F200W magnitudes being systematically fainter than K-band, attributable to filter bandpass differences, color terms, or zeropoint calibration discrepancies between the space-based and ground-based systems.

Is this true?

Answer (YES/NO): NO